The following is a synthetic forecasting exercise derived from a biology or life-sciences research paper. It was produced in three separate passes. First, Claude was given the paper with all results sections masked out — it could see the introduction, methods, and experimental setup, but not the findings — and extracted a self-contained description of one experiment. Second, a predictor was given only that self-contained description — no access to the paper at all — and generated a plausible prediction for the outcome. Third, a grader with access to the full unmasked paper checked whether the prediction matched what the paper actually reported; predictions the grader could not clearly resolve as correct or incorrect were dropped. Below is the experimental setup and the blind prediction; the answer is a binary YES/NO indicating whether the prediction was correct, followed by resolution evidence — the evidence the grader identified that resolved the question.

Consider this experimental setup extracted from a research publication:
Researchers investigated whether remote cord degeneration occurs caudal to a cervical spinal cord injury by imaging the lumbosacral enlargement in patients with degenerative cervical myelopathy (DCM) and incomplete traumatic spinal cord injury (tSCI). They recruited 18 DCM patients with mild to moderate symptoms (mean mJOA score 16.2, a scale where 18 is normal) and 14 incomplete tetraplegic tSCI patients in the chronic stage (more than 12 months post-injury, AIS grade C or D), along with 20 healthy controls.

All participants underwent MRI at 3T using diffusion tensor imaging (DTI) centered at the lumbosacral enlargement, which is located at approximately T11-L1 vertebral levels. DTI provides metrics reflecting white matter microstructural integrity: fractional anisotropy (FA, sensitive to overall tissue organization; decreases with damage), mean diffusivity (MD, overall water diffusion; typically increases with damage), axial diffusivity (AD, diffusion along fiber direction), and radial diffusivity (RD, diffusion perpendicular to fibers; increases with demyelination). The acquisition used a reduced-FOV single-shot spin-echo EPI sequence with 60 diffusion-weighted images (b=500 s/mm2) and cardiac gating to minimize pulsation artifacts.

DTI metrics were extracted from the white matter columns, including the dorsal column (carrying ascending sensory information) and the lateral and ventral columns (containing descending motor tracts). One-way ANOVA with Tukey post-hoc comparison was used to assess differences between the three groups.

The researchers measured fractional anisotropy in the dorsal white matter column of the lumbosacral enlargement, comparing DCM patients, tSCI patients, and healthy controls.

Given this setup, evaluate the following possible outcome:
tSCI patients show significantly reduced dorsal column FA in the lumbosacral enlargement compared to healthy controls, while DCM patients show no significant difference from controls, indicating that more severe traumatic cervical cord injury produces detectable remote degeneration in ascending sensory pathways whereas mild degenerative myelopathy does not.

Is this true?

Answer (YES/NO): NO